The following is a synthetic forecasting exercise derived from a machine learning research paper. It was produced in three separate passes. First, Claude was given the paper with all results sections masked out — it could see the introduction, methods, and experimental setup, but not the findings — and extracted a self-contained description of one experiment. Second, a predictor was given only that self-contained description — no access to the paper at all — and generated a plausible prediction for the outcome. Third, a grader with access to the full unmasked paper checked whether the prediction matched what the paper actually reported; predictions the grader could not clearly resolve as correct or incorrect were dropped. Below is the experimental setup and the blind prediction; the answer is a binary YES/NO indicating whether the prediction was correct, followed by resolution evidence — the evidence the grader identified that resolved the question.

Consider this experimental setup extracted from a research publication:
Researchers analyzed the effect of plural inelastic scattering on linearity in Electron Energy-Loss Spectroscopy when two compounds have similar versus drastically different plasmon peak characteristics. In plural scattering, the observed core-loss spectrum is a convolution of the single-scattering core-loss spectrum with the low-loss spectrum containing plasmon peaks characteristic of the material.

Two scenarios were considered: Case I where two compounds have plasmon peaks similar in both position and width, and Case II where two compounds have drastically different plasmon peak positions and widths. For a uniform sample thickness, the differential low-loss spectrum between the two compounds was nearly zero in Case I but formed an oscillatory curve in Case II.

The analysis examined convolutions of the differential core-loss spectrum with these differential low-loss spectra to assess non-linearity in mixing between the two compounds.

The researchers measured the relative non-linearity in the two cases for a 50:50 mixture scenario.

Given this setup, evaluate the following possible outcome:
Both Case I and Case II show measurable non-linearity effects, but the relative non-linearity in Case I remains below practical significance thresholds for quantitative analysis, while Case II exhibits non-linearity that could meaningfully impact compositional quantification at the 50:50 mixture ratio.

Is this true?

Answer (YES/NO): NO